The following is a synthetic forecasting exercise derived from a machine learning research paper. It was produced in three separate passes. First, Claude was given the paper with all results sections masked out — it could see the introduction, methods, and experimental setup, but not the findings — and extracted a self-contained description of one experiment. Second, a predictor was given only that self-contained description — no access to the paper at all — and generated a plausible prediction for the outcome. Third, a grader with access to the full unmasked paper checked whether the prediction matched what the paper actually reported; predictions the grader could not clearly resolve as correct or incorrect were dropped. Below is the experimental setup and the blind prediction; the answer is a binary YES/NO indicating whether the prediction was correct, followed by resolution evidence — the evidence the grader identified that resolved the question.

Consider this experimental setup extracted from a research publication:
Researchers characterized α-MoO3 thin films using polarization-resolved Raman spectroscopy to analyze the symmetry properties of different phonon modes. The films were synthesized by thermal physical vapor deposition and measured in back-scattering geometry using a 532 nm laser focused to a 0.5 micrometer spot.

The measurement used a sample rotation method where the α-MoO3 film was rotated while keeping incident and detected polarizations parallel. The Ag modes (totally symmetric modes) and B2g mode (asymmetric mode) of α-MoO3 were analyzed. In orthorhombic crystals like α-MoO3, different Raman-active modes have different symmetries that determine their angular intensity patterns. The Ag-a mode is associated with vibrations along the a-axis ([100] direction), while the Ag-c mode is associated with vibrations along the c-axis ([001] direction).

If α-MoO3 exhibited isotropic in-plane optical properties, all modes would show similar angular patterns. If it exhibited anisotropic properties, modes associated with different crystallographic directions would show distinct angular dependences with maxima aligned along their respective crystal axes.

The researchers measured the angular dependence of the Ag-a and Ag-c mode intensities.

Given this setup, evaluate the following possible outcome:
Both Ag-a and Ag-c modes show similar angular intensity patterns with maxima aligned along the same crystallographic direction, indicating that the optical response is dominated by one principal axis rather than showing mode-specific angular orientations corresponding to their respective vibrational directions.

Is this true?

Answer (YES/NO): NO